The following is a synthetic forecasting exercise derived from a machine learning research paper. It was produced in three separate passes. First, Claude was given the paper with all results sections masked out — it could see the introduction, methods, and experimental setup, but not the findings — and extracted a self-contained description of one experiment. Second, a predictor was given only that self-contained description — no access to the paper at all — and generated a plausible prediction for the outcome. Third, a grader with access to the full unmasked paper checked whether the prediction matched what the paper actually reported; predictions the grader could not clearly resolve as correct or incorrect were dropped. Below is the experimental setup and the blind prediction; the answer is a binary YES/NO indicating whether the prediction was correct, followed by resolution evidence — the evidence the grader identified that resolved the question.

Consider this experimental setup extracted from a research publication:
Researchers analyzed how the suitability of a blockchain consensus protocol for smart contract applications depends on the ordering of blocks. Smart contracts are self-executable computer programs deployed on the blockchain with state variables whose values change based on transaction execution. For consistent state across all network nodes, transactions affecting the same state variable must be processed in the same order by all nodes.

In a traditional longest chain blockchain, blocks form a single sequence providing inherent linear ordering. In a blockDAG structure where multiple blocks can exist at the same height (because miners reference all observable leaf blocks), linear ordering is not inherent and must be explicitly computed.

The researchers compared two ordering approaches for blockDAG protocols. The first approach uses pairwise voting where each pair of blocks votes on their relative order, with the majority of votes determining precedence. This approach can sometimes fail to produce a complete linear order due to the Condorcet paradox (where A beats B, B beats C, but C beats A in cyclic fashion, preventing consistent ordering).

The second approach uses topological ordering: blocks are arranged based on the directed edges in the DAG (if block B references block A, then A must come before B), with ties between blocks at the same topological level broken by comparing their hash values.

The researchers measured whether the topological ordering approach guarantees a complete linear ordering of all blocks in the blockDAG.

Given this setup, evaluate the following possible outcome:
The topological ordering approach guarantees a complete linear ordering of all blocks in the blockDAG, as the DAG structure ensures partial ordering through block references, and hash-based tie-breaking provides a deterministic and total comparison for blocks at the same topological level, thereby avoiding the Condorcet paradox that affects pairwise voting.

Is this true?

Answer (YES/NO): YES